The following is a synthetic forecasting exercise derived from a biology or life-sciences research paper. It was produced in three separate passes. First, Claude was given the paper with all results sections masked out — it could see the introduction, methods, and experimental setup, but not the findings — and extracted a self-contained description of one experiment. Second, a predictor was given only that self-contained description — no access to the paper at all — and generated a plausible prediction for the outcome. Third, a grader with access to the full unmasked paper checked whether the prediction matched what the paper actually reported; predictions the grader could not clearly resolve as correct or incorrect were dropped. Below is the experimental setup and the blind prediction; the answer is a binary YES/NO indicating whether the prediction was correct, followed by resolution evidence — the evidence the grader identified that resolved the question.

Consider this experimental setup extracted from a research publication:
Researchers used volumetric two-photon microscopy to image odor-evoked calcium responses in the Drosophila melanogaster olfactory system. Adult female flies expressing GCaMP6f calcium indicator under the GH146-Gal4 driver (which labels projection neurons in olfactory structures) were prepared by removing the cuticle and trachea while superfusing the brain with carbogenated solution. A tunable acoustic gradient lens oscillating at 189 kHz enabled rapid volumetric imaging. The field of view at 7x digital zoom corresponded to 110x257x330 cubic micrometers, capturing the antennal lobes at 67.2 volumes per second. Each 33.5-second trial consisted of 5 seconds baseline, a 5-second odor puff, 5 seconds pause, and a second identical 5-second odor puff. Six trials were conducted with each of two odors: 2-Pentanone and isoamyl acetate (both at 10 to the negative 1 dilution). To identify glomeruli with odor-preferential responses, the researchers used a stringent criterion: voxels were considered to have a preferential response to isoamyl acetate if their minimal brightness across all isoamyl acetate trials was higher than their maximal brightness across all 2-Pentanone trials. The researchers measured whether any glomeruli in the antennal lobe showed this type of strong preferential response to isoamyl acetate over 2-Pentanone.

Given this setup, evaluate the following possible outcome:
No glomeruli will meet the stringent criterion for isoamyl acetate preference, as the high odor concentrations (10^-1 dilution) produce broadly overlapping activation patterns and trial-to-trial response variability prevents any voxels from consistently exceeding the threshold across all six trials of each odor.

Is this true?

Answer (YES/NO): NO